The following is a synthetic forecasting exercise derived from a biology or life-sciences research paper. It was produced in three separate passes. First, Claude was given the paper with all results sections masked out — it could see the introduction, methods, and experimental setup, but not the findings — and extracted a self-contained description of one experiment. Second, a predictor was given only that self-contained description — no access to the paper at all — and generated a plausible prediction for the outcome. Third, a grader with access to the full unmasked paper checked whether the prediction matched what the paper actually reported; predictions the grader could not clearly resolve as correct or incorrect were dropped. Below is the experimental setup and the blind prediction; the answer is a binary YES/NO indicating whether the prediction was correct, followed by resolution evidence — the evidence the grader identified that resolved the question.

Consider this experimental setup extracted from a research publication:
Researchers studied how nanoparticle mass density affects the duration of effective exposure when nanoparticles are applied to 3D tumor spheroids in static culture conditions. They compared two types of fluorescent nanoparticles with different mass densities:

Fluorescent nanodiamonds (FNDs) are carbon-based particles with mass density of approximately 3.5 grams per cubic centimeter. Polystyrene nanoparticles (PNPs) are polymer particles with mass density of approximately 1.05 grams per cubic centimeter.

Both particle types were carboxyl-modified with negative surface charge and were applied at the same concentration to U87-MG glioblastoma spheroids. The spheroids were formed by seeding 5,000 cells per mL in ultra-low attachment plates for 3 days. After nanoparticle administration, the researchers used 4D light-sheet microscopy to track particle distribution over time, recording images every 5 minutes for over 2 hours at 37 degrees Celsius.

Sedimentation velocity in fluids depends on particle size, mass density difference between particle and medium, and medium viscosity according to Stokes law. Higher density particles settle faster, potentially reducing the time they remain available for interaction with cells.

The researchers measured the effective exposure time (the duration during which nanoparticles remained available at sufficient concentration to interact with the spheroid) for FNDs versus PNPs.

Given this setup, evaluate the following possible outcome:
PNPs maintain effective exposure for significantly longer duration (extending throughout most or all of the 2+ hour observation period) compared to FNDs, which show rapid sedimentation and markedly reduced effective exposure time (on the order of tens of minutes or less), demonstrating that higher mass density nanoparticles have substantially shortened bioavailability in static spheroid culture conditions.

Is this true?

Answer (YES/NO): YES